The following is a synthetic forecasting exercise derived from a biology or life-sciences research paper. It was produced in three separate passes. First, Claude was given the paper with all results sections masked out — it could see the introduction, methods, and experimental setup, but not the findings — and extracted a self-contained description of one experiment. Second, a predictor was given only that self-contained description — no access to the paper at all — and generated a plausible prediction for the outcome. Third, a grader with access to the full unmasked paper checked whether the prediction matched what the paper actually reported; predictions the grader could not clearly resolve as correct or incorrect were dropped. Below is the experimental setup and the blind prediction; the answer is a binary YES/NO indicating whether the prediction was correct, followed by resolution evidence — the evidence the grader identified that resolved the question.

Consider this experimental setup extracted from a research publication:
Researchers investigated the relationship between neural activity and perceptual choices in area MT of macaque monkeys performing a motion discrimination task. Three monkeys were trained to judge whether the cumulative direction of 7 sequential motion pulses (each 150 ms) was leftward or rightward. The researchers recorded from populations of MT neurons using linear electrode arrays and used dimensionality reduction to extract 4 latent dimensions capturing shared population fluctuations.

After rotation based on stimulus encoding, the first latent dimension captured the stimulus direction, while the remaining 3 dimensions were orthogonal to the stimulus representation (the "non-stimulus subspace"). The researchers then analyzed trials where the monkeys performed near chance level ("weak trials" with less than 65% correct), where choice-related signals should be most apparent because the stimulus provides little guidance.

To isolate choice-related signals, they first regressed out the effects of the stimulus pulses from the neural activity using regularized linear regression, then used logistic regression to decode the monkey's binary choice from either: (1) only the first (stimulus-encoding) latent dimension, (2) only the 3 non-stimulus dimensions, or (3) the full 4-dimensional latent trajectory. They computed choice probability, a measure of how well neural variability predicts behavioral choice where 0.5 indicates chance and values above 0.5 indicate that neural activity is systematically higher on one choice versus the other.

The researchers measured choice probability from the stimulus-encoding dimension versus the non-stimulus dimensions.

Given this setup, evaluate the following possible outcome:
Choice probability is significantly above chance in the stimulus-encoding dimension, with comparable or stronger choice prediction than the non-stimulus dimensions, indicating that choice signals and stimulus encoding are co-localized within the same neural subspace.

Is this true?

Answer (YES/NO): NO